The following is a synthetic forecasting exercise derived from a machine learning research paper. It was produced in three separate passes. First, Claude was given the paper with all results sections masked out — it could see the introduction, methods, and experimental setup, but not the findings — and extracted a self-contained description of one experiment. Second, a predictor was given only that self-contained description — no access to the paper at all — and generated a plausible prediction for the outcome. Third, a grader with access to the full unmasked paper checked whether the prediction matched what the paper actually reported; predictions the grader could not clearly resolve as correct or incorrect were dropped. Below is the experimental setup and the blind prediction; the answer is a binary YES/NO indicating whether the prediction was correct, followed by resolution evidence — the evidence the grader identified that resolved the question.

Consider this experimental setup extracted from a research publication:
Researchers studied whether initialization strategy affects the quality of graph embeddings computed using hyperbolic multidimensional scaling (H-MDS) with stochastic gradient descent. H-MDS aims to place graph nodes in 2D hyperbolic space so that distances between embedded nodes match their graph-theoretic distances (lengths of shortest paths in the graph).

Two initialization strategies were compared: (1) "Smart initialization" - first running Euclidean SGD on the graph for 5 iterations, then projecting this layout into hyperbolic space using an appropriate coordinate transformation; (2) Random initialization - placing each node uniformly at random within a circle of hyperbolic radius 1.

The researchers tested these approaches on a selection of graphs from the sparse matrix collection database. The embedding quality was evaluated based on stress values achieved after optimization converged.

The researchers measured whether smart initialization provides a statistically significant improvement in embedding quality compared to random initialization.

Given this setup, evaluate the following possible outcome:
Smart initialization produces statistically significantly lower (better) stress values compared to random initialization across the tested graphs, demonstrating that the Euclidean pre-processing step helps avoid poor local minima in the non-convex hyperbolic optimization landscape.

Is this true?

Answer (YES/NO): NO